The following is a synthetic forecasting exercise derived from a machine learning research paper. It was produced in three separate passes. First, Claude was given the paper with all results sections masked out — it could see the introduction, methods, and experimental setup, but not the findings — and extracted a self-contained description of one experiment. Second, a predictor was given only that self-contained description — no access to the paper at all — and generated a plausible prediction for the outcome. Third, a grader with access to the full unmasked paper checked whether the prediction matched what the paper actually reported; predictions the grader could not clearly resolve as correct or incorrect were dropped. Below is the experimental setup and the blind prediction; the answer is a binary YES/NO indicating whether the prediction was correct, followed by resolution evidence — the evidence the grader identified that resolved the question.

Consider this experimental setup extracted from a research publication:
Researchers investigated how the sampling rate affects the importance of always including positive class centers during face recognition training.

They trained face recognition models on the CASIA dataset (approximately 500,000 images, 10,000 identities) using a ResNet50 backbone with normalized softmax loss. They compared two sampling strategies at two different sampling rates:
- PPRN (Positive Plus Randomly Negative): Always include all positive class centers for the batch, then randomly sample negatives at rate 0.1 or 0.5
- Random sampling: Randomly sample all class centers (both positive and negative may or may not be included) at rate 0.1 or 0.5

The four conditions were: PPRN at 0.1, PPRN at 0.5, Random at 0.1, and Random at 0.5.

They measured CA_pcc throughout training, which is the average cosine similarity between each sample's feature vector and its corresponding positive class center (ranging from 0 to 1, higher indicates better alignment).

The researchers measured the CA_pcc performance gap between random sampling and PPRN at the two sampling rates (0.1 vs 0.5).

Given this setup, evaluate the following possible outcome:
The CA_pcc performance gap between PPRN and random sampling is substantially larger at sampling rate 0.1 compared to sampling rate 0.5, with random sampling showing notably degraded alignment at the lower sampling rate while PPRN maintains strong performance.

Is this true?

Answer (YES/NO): YES